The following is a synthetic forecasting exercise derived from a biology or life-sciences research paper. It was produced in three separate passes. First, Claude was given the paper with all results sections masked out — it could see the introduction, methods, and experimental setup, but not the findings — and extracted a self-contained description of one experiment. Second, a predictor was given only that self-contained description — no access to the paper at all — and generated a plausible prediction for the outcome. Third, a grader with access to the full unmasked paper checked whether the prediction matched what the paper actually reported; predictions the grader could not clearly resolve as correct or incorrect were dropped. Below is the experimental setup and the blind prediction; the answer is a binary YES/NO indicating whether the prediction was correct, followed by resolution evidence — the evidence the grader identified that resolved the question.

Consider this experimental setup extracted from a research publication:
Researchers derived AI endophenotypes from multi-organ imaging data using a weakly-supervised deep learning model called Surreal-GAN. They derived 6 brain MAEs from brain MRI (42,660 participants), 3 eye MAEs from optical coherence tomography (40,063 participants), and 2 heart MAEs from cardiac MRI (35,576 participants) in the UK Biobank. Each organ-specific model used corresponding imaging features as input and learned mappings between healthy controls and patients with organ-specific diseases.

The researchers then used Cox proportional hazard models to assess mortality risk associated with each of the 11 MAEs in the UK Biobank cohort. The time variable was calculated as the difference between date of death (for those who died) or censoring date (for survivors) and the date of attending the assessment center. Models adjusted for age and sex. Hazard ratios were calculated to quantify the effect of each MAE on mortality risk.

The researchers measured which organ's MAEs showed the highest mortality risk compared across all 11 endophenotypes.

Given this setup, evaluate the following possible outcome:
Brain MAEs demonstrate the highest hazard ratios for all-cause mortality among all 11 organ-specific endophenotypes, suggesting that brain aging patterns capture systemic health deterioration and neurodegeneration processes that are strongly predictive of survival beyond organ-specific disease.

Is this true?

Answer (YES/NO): NO